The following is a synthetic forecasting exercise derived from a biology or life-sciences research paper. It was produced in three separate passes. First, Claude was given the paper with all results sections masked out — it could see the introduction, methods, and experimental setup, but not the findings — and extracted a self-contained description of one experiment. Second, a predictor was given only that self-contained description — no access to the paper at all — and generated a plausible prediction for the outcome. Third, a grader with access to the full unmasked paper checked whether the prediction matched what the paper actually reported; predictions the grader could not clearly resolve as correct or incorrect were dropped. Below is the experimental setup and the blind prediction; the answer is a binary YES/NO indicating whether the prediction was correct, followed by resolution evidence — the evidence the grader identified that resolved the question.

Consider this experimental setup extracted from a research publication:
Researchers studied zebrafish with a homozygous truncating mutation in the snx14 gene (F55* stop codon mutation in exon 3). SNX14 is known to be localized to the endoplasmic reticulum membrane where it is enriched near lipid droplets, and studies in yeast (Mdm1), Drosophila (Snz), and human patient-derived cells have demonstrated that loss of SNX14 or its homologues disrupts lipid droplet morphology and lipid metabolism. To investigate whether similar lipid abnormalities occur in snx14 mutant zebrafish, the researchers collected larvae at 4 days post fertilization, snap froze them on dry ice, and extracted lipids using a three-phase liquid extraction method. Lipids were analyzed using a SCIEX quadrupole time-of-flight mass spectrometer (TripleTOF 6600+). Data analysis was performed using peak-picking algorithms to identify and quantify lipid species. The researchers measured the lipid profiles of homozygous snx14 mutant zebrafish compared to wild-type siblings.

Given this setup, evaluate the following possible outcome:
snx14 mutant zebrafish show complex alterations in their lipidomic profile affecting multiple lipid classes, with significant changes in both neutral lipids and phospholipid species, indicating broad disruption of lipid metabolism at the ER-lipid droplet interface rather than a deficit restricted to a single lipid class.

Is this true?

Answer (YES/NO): YES